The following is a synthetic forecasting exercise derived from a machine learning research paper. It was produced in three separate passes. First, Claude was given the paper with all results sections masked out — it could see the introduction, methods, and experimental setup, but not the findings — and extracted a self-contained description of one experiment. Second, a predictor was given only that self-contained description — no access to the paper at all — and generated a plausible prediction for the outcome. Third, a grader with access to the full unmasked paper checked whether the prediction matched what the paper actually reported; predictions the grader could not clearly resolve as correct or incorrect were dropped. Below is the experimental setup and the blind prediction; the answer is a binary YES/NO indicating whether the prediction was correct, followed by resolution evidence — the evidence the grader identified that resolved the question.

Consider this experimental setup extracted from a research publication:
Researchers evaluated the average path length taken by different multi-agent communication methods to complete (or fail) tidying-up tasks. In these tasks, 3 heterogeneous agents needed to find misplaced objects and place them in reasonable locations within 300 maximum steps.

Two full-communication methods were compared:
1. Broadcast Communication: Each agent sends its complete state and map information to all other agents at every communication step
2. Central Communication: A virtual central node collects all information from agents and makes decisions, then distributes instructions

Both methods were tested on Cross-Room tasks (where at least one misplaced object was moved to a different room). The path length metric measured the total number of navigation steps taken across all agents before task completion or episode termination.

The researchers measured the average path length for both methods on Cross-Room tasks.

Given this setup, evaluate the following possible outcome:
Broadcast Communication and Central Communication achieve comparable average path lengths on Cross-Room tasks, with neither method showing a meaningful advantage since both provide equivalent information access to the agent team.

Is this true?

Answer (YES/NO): YES